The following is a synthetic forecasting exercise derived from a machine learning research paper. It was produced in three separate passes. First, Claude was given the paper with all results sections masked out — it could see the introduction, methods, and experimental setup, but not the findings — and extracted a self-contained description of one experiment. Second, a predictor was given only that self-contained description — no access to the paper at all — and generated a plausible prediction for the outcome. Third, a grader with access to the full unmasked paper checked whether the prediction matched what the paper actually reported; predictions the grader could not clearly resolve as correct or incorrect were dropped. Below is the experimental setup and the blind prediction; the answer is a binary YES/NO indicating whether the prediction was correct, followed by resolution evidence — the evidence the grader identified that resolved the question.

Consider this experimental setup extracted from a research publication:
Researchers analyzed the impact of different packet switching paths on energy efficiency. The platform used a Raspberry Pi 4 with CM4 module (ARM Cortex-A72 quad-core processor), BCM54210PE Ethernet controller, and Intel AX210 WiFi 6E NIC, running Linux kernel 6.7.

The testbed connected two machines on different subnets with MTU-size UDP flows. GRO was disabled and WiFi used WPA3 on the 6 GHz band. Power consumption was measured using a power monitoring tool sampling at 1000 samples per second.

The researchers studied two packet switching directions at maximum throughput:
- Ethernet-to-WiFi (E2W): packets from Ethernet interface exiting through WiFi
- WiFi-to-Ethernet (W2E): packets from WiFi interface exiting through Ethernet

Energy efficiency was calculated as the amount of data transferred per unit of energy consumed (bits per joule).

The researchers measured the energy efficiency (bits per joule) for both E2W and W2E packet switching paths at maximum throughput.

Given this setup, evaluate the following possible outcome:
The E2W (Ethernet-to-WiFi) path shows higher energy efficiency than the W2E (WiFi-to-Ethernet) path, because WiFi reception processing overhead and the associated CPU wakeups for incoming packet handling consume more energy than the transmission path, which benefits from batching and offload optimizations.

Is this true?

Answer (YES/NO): NO